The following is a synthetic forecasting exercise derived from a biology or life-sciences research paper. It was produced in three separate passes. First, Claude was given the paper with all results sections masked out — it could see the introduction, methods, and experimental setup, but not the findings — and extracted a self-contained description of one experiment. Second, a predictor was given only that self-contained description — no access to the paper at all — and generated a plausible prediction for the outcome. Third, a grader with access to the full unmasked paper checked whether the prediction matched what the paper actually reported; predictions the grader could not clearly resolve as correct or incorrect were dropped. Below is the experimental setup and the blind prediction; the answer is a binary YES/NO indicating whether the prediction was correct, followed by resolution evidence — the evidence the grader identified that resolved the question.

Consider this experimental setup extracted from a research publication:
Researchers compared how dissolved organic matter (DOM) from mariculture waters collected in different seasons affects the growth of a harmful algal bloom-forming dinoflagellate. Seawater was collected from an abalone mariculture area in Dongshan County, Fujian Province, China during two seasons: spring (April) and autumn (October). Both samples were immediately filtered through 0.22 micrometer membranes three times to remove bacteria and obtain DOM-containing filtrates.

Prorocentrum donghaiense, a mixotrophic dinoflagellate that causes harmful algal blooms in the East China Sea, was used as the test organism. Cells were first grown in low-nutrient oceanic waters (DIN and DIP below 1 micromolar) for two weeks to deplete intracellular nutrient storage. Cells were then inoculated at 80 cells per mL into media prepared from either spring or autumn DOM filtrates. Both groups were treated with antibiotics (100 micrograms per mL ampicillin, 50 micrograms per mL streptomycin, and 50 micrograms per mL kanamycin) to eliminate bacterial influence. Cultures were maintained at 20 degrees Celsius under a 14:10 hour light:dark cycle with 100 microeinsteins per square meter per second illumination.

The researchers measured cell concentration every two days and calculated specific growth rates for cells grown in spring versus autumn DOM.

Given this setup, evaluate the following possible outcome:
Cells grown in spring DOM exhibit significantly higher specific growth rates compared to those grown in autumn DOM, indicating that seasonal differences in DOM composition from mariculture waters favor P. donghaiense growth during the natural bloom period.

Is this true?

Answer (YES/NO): NO